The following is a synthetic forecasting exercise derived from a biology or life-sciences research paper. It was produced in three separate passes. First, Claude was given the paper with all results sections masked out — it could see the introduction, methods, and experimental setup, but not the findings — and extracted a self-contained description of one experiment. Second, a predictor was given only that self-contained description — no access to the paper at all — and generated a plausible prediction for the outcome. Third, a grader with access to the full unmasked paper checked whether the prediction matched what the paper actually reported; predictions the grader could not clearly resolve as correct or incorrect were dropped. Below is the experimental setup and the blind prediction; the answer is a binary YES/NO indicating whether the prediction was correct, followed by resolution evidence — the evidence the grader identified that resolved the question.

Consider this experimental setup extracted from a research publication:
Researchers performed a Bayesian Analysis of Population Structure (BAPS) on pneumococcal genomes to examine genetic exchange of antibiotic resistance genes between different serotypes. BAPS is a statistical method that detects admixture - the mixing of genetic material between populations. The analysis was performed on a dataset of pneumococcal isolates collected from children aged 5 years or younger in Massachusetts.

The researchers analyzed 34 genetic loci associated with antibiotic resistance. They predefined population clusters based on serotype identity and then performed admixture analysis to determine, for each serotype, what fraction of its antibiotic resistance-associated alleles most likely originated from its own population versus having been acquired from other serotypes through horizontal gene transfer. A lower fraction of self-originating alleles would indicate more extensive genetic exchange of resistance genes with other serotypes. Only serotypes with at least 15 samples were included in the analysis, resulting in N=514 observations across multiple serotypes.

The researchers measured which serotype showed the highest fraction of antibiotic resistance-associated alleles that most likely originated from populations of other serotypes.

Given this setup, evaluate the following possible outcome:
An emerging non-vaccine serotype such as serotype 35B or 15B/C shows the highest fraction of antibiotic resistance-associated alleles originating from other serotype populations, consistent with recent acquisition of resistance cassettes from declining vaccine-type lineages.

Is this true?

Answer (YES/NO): NO